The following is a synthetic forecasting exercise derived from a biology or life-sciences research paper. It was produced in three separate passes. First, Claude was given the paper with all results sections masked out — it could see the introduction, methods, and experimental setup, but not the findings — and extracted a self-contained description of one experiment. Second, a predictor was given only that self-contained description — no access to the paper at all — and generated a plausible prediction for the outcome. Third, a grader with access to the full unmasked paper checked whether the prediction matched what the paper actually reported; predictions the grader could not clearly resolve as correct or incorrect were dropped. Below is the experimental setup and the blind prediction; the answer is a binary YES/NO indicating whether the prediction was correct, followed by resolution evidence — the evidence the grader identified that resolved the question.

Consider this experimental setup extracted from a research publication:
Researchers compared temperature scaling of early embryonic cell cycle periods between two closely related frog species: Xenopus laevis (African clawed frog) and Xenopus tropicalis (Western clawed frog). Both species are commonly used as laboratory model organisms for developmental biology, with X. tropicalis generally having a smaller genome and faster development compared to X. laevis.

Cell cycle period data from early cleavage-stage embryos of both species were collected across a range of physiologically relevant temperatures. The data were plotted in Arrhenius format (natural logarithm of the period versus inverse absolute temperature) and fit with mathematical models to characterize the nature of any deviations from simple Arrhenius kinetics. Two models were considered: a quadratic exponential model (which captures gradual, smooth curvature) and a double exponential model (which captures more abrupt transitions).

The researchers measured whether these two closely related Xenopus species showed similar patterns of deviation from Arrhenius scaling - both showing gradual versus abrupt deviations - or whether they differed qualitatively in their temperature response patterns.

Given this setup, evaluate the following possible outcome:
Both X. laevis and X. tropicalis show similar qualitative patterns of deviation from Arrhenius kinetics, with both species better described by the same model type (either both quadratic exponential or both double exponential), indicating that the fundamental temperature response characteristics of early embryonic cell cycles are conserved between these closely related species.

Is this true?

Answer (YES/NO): YES